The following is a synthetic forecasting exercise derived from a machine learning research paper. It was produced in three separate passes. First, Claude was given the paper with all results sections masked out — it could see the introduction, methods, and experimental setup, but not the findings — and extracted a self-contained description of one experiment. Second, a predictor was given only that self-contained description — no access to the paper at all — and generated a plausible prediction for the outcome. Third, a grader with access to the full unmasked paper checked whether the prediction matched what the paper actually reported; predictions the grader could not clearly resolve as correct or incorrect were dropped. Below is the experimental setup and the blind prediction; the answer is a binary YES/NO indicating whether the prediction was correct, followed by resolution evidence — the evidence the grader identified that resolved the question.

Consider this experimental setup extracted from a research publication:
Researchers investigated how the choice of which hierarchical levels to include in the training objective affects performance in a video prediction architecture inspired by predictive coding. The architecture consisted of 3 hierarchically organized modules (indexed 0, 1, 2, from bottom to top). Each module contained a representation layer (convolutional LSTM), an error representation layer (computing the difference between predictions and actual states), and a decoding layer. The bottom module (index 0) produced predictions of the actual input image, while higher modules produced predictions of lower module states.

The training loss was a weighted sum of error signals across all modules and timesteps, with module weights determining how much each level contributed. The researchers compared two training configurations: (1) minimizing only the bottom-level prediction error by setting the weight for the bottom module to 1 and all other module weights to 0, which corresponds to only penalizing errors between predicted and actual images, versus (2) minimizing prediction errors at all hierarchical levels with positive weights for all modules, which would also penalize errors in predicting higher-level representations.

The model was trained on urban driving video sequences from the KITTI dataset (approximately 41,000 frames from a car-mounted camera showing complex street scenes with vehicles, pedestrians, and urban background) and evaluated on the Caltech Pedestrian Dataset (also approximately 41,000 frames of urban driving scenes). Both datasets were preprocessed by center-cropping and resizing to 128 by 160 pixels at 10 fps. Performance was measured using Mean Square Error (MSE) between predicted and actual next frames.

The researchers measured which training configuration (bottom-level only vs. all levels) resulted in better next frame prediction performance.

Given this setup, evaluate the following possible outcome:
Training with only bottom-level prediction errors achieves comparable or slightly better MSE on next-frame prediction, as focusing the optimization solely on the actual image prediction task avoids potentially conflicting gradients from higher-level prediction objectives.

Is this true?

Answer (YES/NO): YES